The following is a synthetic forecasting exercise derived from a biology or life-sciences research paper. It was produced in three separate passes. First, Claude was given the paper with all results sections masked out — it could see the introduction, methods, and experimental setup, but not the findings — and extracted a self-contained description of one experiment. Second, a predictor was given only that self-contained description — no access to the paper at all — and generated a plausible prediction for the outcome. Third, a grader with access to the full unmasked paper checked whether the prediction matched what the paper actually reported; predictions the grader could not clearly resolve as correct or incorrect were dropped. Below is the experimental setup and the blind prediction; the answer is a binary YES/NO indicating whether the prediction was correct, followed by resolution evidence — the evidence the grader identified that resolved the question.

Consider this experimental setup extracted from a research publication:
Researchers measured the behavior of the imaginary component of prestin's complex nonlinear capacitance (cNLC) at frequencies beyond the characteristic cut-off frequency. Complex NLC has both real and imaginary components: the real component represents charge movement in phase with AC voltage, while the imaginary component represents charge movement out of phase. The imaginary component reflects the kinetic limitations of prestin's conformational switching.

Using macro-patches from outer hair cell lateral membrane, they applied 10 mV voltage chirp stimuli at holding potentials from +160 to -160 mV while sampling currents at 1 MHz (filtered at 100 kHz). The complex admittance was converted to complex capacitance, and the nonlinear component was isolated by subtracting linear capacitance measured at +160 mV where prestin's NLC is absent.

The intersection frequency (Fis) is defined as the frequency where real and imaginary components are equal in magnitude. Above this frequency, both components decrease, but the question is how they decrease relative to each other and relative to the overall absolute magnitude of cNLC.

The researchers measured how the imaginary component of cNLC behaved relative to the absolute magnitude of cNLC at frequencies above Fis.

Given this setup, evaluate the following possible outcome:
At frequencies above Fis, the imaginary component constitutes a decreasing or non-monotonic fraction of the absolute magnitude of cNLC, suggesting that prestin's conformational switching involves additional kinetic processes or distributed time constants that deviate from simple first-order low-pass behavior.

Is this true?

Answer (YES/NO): NO